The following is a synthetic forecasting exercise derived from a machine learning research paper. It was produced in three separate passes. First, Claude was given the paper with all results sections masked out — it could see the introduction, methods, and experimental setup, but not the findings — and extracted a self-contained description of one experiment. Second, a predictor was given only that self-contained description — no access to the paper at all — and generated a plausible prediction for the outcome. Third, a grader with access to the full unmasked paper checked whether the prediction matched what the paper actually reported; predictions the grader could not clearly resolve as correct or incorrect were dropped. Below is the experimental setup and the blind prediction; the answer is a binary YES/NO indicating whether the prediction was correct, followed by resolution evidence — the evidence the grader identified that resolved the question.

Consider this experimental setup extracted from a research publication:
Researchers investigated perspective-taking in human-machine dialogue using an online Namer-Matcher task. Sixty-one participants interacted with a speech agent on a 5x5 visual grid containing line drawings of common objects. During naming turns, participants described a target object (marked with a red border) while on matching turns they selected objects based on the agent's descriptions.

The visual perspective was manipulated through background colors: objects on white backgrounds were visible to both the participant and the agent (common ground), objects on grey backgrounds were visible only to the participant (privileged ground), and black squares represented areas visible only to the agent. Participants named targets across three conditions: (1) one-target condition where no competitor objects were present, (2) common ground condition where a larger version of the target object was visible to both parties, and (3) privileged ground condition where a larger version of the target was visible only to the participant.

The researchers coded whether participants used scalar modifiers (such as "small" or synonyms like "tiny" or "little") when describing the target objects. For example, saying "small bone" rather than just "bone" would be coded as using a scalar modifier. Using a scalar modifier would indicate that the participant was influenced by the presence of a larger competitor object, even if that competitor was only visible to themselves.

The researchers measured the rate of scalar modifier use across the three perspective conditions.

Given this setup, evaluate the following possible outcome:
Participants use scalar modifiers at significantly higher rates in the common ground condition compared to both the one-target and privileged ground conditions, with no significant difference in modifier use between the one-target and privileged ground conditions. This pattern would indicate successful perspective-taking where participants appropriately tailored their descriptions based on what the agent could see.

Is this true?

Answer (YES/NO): NO